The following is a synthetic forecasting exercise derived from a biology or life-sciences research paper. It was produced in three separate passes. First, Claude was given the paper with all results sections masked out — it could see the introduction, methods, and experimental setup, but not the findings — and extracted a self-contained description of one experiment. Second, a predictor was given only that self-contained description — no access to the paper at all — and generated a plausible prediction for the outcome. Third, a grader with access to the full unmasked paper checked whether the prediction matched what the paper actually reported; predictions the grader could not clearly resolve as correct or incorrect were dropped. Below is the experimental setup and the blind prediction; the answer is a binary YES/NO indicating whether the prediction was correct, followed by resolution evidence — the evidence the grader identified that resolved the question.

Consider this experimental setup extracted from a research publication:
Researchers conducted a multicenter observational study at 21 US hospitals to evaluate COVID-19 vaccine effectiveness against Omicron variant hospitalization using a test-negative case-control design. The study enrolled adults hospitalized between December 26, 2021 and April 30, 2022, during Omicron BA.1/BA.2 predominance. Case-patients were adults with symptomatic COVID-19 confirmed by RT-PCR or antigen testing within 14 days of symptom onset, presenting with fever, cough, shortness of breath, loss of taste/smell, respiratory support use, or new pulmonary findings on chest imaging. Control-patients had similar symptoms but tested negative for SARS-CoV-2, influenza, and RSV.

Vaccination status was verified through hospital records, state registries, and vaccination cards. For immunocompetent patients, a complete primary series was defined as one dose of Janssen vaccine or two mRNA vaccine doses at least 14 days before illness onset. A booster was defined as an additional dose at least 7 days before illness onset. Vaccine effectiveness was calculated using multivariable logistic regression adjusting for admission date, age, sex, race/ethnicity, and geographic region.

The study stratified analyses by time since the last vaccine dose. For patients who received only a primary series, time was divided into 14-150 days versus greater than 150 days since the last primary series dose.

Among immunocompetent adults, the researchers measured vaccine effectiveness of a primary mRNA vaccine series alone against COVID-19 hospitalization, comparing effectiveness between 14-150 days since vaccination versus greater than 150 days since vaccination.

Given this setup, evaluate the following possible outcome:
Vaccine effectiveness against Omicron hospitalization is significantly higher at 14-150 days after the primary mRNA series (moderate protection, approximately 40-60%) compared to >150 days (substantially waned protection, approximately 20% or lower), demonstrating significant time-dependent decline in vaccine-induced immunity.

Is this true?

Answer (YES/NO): NO